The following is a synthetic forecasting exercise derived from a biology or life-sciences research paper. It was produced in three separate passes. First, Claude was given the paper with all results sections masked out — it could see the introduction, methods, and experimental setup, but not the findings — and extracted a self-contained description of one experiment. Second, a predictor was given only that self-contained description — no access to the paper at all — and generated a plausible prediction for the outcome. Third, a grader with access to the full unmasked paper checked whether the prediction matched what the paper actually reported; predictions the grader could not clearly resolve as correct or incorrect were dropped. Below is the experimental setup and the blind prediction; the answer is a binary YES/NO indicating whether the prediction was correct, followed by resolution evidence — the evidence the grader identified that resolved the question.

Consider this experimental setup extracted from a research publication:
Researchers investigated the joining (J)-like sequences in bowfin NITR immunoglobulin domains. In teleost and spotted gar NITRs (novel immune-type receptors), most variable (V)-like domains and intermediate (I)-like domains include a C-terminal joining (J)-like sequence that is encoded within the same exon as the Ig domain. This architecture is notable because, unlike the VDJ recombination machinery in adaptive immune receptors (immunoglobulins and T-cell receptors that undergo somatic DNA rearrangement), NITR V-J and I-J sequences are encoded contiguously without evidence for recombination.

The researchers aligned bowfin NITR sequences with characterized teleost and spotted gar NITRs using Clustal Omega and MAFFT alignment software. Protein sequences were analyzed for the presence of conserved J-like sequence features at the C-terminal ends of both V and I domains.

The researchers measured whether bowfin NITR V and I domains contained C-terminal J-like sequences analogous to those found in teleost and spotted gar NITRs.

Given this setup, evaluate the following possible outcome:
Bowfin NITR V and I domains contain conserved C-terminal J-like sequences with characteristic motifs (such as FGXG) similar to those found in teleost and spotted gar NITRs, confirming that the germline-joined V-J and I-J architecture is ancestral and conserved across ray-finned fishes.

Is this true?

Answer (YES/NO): NO